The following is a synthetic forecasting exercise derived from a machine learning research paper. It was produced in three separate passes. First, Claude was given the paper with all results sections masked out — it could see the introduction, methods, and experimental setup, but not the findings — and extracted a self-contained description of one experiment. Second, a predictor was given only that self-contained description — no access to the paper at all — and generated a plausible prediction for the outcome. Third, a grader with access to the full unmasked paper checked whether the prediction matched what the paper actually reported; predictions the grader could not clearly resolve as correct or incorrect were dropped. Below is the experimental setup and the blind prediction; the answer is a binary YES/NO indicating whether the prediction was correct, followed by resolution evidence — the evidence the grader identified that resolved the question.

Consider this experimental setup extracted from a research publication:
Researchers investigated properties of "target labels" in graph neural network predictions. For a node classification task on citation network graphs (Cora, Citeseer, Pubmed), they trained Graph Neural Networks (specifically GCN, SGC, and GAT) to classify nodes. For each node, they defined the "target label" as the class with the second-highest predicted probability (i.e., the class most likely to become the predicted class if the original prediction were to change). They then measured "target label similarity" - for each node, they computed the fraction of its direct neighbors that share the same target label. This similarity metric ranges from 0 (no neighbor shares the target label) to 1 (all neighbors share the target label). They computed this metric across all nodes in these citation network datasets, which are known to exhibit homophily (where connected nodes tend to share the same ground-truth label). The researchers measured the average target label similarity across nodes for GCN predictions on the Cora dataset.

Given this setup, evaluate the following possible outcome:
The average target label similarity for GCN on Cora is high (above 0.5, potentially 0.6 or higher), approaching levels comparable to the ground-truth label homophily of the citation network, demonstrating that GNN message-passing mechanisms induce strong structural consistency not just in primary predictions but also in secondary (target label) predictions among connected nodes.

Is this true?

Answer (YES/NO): YES